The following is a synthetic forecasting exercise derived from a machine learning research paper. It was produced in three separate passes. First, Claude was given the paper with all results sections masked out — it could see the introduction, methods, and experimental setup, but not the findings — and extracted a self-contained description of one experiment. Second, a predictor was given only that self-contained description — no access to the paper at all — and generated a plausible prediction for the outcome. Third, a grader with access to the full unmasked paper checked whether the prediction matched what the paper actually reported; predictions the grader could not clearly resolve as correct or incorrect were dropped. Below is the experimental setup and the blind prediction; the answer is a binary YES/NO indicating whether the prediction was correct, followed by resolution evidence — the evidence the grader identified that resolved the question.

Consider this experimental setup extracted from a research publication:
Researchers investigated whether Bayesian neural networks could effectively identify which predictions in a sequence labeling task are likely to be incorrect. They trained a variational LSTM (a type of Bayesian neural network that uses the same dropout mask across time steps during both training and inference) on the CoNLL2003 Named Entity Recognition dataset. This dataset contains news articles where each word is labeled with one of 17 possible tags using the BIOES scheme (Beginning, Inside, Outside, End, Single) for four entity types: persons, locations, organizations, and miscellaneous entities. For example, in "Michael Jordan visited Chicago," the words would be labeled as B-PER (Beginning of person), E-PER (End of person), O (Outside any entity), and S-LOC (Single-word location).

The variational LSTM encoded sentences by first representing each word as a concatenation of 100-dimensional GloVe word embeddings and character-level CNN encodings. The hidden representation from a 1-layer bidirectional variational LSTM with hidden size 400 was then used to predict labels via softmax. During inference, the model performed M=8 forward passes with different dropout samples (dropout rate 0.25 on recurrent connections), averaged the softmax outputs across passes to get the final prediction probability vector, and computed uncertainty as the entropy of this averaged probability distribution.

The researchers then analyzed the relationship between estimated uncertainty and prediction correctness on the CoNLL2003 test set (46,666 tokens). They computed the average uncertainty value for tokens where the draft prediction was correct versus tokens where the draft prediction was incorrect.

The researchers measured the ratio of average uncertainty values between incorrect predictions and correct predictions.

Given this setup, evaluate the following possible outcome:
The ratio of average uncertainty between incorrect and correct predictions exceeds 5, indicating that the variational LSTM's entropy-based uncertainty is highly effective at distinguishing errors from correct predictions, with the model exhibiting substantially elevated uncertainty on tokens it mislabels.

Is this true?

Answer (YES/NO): YES